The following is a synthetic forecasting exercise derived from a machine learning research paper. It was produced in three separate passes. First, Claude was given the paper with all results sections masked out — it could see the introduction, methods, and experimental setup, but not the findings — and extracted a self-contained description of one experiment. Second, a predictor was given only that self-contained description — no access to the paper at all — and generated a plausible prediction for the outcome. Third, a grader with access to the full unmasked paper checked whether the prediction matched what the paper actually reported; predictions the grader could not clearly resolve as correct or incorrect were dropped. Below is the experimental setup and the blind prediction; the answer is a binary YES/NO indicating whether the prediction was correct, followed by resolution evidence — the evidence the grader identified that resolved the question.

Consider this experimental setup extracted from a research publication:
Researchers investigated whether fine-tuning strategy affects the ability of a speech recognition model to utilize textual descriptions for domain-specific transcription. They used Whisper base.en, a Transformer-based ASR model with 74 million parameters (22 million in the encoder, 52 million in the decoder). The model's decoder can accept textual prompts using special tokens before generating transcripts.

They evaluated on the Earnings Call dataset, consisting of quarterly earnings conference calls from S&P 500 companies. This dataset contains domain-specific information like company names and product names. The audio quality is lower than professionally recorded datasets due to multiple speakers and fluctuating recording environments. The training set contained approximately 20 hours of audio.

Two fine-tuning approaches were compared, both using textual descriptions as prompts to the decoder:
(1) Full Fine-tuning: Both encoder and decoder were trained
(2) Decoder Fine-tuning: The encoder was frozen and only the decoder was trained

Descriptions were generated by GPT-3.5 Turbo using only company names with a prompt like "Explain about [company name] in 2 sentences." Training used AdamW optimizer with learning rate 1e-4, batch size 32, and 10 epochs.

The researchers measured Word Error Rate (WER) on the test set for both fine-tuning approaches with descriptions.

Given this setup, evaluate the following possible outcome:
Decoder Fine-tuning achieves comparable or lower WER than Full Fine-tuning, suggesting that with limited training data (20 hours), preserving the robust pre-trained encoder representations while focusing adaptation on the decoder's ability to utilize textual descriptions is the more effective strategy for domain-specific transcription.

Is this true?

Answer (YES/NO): YES